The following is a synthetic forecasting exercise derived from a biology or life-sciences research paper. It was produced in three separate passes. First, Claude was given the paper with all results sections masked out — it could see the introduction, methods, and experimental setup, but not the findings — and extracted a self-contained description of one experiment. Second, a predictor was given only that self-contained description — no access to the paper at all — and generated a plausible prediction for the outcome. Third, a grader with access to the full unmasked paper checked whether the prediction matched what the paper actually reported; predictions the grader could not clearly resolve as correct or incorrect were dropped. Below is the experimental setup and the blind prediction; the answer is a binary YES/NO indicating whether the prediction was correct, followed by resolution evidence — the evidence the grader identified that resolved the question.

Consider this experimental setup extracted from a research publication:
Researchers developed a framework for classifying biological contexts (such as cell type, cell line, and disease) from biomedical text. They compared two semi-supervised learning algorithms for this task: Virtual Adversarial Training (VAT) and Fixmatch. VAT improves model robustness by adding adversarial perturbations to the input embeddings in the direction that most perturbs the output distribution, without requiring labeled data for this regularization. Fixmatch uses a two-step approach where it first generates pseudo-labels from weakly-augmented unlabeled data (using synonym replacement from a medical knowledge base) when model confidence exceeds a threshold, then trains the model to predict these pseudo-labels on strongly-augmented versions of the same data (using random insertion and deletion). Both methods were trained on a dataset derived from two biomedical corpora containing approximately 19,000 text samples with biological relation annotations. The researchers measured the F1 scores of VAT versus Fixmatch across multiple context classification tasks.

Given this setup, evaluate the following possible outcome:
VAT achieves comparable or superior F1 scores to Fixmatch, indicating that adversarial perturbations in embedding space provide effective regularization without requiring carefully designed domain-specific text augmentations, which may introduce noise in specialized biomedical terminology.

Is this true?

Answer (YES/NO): YES